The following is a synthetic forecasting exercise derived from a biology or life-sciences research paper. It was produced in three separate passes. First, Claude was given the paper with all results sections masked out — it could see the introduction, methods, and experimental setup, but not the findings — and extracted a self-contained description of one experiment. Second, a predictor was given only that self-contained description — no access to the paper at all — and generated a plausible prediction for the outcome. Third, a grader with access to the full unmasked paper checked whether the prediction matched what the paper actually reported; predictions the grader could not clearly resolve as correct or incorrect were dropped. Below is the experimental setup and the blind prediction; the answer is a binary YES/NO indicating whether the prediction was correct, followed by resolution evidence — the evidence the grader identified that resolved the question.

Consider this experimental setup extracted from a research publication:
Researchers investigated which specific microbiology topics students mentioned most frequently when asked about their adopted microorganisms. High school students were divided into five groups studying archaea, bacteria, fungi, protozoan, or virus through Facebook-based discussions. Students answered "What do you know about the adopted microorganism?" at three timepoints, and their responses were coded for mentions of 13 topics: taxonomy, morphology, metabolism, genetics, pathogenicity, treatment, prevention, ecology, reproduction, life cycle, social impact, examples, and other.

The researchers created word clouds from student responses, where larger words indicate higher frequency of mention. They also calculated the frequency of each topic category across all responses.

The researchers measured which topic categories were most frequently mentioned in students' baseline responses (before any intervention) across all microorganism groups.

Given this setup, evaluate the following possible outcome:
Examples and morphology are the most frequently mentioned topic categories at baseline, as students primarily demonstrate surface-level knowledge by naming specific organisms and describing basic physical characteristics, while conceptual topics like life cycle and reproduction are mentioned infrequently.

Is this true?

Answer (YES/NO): NO